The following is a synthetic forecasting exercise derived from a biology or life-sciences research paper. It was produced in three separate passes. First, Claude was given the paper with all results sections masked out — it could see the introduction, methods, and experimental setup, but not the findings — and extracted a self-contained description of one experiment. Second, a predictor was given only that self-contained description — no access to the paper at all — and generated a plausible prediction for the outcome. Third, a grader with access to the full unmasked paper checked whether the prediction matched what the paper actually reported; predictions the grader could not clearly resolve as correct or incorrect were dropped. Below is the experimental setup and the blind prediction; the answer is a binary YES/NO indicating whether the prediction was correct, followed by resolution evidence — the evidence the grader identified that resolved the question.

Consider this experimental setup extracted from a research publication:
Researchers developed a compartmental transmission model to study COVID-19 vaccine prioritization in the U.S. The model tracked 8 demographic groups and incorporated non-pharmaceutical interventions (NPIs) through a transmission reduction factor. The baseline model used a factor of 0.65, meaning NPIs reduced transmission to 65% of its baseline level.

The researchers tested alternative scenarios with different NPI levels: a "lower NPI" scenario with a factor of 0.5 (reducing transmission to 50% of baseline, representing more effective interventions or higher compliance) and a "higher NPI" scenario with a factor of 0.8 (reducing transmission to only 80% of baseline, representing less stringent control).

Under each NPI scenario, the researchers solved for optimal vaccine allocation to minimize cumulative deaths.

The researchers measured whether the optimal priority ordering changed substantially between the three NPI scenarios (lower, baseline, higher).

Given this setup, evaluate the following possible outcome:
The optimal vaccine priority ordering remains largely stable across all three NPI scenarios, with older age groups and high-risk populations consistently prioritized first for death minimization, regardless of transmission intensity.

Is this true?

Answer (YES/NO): NO